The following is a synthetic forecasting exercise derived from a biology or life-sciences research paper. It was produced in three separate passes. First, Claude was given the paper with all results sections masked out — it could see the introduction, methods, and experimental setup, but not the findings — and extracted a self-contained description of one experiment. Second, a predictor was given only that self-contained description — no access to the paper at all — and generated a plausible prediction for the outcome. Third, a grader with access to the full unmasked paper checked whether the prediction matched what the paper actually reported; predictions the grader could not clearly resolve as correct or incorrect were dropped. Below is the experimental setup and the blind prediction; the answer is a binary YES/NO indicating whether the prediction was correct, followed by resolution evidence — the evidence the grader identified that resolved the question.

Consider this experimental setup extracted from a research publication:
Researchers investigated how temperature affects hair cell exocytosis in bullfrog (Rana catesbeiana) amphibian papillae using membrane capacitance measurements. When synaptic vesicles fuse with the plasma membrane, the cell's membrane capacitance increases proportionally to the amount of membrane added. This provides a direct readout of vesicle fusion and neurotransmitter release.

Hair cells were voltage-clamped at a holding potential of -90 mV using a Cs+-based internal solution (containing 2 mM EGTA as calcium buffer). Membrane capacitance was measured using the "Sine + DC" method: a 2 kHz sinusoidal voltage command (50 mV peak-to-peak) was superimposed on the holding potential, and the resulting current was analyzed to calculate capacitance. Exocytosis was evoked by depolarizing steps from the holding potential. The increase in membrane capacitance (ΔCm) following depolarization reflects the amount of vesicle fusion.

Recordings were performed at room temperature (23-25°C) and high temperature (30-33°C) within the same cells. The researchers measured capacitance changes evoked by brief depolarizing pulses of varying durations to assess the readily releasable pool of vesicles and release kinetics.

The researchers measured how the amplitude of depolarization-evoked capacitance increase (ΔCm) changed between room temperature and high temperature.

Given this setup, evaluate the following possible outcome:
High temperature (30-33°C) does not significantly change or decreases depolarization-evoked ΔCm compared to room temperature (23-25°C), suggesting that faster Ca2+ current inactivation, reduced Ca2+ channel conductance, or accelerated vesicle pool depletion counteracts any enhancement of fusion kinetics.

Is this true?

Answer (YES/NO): NO